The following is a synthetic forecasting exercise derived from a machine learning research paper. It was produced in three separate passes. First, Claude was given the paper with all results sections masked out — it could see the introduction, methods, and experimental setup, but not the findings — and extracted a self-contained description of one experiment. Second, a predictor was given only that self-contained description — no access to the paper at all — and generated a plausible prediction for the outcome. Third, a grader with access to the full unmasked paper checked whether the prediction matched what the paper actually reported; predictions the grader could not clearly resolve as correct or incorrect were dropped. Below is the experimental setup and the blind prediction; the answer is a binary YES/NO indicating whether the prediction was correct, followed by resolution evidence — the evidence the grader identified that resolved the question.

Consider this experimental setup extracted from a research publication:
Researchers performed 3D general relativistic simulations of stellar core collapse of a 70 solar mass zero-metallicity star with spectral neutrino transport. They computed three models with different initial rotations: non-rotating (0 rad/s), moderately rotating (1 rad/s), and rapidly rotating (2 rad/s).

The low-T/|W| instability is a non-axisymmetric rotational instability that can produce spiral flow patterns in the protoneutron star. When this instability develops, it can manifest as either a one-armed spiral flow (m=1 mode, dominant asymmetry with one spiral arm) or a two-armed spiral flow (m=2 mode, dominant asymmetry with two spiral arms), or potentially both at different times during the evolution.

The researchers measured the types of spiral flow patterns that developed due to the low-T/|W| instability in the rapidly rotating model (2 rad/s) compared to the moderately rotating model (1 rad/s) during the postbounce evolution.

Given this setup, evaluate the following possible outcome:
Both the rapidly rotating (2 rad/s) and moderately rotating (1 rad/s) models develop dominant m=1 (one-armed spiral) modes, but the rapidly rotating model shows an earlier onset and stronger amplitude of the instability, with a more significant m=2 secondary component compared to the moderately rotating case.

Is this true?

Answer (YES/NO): NO